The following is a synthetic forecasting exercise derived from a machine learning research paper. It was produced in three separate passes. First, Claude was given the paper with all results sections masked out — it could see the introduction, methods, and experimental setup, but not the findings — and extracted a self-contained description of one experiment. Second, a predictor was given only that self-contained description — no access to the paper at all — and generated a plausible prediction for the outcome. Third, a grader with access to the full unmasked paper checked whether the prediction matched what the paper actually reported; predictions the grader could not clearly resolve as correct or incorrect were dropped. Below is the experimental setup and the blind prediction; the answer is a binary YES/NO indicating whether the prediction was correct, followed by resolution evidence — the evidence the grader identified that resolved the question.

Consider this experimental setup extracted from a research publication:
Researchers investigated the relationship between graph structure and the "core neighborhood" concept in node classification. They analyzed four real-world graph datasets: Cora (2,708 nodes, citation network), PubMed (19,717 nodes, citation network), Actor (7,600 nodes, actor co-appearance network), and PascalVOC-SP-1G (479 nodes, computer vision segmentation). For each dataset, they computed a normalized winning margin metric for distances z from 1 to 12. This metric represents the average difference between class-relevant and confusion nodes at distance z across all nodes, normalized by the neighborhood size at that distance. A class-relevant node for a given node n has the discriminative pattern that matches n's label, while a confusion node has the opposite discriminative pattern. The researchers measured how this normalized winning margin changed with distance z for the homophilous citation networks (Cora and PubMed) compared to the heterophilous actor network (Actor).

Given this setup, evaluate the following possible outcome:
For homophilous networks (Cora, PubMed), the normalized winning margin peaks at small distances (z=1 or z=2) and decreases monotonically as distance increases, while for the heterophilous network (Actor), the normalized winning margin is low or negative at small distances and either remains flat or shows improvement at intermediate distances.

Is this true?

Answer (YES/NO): NO